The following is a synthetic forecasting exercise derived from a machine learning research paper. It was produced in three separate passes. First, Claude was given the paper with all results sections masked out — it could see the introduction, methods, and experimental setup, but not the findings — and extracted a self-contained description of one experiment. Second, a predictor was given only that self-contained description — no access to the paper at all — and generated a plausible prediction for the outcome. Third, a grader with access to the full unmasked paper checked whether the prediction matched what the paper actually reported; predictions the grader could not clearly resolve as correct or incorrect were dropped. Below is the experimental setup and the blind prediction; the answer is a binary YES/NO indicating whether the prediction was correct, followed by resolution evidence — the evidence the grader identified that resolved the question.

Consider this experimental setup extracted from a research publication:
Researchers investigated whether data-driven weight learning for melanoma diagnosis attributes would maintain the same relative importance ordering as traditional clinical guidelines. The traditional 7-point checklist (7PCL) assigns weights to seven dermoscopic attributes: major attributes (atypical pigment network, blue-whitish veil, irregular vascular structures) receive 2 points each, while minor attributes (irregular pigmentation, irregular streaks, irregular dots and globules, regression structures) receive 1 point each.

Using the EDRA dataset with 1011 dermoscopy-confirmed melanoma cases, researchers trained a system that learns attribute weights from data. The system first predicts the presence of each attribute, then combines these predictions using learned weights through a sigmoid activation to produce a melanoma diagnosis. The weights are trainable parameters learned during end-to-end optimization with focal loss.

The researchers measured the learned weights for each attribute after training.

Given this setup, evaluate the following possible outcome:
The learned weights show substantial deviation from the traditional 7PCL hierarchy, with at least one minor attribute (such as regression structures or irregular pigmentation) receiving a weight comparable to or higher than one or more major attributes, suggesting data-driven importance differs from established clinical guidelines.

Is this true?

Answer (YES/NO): NO